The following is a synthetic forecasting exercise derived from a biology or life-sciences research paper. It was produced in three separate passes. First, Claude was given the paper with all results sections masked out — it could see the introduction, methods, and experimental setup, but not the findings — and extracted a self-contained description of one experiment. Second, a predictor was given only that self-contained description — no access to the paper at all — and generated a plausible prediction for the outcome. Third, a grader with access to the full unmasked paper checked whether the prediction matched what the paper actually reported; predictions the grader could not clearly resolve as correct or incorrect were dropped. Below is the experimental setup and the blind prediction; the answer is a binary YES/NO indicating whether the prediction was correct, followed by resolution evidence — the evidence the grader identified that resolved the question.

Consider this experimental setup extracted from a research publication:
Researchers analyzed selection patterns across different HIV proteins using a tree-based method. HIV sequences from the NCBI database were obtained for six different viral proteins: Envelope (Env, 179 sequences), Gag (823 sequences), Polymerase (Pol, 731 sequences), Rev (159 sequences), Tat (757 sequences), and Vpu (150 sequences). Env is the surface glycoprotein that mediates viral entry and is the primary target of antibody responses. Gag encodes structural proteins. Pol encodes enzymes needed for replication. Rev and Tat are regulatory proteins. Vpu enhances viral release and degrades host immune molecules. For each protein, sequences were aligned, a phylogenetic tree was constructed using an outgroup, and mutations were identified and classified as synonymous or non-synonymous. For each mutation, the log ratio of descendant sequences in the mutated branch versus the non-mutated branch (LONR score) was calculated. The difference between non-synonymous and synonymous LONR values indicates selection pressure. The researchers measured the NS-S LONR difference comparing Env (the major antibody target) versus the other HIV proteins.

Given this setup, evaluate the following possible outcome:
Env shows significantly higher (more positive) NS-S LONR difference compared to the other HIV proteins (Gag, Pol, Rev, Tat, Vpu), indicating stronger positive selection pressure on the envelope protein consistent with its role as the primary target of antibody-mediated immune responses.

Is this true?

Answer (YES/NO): NO